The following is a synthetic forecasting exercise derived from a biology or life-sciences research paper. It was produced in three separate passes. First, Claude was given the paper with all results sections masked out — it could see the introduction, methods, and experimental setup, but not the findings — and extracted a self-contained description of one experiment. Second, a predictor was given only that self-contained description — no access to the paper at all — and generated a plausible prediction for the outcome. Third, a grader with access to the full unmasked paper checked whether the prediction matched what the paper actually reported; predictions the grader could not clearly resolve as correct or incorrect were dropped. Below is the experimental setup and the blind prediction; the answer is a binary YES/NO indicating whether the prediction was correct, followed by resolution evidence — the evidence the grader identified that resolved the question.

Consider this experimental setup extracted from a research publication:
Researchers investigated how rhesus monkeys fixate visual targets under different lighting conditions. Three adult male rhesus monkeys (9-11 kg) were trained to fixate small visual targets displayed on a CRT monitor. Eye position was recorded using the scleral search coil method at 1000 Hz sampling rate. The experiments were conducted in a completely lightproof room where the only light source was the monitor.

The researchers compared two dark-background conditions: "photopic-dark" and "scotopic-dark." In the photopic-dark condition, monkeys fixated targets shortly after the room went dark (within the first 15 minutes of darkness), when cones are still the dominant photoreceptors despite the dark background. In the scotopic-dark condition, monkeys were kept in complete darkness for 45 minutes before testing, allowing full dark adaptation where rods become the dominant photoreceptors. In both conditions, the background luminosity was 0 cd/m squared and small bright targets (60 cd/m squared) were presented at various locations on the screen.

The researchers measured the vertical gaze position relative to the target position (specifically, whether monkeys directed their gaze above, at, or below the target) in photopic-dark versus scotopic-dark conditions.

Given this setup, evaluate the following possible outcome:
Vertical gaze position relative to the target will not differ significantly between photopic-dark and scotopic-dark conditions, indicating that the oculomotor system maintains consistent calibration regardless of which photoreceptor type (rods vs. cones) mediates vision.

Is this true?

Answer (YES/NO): NO